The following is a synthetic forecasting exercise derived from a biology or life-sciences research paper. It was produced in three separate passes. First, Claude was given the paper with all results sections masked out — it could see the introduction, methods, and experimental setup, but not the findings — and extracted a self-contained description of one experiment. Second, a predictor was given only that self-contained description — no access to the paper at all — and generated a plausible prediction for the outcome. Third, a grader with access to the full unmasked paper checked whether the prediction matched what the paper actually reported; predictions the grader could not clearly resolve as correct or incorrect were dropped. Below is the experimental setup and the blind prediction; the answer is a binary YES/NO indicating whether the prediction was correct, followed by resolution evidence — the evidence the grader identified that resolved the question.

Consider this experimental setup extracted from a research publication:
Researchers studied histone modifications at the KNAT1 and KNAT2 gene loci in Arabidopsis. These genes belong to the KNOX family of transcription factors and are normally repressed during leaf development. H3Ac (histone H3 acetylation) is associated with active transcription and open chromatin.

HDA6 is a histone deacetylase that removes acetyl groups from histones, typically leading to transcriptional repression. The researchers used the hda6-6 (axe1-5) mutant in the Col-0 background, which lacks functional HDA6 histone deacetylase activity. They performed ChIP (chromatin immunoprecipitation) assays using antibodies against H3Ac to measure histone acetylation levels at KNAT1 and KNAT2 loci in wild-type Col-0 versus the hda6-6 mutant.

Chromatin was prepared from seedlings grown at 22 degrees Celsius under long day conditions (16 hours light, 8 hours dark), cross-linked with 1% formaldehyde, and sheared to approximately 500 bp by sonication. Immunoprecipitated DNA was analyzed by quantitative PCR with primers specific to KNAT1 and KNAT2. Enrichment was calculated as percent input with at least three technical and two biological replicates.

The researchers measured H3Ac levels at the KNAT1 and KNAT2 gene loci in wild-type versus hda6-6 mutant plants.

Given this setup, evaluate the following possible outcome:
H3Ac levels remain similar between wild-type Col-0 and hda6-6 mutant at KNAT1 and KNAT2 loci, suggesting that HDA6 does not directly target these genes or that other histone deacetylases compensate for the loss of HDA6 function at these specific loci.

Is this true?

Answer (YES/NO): NO